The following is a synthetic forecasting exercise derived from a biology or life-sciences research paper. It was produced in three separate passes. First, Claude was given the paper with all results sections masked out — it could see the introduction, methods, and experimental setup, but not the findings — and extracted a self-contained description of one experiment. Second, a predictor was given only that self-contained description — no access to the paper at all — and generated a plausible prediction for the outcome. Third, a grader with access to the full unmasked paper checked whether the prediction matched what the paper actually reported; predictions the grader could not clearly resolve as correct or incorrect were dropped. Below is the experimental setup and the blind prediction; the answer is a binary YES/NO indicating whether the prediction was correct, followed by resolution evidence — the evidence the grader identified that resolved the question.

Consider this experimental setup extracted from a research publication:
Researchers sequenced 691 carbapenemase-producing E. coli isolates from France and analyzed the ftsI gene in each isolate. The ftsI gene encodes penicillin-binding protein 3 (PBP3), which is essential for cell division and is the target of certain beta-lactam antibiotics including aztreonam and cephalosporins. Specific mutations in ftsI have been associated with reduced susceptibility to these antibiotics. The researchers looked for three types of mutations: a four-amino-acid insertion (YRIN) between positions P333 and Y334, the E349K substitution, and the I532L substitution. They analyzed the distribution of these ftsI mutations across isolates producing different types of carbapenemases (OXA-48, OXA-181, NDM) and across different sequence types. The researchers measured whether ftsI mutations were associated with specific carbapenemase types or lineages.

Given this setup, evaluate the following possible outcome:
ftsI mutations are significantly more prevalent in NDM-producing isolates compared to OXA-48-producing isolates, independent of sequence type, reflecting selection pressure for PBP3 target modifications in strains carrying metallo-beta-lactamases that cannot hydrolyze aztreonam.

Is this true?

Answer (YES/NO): NO